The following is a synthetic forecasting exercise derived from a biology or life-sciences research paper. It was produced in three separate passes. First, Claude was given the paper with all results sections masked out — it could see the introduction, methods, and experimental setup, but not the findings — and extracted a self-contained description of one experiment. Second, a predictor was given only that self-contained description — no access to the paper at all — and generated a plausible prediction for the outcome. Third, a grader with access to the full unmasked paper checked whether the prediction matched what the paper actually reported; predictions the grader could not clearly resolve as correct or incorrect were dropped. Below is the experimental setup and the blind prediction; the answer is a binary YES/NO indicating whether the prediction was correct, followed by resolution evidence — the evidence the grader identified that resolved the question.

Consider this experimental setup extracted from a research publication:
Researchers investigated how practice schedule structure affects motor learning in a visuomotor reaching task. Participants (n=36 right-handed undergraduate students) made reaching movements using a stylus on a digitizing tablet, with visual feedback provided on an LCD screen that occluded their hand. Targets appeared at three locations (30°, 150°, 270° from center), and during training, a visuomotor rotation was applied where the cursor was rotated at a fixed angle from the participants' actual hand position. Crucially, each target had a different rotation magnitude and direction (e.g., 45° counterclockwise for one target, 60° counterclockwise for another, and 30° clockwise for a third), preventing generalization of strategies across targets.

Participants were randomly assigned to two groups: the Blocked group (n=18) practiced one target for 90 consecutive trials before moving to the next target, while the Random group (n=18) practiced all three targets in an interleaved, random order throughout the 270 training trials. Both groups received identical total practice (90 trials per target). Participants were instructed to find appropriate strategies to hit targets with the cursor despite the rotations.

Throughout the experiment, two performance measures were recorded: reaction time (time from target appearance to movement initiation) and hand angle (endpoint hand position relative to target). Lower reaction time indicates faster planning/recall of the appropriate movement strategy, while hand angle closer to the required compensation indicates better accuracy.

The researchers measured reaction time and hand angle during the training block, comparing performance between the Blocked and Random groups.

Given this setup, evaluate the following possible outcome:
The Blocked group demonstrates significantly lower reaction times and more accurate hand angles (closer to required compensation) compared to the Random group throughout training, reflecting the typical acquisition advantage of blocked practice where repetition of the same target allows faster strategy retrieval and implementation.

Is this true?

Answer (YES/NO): NO